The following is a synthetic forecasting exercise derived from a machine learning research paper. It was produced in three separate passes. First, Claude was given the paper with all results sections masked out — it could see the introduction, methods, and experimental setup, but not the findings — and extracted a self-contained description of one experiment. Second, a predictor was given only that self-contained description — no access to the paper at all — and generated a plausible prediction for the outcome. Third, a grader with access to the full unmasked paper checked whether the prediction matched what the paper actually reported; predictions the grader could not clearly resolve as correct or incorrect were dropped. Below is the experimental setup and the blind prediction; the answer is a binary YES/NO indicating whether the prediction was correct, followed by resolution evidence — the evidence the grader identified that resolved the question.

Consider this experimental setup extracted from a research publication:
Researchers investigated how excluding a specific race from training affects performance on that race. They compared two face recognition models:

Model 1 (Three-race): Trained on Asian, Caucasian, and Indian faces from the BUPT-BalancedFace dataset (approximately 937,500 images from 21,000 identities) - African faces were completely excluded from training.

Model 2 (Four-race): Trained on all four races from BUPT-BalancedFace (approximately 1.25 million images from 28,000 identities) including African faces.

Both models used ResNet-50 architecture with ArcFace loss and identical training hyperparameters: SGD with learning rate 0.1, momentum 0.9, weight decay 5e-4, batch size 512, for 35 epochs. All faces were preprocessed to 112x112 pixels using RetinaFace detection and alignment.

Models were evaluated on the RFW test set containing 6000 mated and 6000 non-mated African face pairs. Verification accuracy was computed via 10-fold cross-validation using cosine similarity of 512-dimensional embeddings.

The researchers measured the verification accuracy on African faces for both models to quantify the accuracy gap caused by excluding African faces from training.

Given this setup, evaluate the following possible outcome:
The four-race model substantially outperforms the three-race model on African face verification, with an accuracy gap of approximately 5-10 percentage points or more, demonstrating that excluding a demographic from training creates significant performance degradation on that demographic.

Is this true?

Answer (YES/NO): YES